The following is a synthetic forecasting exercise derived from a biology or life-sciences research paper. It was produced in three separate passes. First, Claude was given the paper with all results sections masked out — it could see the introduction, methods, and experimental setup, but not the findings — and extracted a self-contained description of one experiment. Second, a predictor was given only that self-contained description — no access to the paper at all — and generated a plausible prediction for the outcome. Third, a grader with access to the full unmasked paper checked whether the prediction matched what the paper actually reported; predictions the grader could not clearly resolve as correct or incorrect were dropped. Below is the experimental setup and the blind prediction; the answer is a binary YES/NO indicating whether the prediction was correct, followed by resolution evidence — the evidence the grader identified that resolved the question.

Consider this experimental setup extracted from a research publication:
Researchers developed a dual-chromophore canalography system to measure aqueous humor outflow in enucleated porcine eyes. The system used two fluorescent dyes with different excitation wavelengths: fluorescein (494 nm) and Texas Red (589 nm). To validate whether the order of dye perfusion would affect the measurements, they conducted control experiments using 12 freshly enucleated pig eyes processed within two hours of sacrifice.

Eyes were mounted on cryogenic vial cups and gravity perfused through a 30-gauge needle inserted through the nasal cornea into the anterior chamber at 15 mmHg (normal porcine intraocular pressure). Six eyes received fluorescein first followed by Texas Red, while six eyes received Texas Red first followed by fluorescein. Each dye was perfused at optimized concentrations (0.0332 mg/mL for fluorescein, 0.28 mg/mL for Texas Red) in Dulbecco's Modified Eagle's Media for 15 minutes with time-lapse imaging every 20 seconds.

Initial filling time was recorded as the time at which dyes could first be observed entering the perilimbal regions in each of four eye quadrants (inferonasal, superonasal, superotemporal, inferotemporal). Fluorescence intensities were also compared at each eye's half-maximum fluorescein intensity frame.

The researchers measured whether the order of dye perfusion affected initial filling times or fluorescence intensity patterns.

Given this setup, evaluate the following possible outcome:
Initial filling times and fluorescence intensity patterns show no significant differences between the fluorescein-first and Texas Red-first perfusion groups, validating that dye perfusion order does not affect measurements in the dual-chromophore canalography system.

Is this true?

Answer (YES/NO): NO